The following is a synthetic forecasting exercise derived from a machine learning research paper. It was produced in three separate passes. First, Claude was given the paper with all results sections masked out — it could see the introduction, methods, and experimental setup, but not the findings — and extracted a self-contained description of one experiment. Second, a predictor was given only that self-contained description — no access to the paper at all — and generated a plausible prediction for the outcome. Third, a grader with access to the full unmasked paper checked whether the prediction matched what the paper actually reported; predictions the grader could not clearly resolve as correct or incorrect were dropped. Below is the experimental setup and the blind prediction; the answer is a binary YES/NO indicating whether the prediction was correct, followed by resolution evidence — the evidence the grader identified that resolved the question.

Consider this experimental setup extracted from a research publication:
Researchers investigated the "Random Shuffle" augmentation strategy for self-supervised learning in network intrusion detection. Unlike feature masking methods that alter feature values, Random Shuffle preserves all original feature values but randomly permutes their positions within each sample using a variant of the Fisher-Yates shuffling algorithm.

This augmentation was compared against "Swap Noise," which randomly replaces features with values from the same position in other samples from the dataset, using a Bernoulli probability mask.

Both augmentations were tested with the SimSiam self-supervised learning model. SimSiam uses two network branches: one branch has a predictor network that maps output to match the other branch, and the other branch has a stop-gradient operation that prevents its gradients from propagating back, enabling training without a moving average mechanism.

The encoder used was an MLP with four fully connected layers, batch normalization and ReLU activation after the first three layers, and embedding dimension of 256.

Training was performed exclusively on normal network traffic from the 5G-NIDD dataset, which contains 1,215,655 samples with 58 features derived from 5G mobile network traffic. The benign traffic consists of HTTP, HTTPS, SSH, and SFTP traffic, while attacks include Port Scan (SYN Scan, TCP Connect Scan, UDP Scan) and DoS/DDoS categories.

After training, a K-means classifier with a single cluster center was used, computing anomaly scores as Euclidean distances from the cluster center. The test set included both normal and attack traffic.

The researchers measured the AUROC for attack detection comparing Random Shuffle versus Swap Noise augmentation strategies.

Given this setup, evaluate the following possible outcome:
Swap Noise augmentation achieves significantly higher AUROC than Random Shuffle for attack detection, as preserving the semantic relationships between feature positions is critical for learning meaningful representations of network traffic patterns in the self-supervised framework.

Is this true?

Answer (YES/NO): YES